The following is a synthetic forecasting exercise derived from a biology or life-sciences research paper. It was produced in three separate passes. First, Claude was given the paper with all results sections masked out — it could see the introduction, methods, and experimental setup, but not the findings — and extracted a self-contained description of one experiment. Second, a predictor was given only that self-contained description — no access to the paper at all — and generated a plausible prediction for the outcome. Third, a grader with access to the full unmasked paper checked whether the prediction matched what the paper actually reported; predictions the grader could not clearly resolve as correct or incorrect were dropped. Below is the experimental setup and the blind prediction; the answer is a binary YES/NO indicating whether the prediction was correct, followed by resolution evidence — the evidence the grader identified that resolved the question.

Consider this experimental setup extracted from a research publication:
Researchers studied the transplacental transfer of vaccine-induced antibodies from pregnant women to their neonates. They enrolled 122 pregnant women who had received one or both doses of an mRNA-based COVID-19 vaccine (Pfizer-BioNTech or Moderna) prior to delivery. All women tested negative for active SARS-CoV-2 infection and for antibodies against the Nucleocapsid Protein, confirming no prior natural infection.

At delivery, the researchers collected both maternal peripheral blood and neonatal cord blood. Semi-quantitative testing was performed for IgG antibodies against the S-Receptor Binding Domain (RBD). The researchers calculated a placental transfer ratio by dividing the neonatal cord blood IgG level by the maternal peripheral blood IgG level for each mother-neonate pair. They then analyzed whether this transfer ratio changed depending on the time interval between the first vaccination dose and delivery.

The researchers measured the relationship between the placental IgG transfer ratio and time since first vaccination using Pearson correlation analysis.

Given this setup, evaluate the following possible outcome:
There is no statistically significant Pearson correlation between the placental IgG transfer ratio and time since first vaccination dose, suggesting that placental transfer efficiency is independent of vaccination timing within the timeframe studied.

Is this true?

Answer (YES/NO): NO